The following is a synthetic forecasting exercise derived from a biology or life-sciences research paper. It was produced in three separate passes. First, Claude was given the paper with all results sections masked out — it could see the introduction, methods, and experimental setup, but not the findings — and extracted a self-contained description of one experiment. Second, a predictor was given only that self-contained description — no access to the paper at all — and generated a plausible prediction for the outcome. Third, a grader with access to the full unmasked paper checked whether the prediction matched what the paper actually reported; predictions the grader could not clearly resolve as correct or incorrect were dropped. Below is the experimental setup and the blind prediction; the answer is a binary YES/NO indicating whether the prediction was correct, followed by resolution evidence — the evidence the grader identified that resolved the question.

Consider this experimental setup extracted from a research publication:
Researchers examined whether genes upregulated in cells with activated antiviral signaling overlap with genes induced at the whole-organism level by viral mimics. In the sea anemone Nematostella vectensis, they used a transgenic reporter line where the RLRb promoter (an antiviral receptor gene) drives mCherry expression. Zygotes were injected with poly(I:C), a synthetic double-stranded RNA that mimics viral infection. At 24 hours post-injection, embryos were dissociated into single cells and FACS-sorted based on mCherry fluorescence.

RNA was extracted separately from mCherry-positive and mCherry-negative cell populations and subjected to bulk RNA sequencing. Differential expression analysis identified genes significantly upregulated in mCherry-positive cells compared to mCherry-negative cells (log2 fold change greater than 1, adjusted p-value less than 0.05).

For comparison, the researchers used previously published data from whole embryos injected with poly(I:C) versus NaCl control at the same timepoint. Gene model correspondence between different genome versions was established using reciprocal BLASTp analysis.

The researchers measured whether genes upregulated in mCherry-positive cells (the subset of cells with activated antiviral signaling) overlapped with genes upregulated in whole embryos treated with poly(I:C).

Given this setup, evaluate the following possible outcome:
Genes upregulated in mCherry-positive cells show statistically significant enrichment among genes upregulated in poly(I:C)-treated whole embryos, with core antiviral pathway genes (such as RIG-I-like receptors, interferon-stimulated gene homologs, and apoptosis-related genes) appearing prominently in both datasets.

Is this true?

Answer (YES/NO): YES